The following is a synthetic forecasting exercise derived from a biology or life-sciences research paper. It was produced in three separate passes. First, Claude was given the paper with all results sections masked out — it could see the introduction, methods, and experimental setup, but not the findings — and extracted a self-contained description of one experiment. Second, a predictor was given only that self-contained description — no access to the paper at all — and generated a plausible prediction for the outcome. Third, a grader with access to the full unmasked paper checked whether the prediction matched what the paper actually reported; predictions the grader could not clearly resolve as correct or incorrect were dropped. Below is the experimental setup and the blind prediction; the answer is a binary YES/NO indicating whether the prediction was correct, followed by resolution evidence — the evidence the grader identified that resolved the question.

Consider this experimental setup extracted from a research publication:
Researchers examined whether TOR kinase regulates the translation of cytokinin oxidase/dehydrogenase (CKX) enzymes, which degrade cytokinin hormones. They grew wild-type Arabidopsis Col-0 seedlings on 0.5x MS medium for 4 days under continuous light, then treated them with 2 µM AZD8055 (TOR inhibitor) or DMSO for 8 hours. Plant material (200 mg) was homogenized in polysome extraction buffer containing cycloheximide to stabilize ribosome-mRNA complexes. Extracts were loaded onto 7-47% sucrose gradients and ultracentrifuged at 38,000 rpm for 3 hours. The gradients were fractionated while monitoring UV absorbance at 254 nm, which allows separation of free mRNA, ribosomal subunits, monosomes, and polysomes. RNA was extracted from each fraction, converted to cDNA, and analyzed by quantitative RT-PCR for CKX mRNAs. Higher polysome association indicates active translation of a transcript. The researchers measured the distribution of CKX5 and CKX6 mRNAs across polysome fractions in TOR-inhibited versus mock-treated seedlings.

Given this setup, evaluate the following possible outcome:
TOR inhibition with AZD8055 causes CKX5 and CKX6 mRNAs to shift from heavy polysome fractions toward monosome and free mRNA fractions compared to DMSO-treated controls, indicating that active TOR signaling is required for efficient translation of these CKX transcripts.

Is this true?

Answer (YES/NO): NO